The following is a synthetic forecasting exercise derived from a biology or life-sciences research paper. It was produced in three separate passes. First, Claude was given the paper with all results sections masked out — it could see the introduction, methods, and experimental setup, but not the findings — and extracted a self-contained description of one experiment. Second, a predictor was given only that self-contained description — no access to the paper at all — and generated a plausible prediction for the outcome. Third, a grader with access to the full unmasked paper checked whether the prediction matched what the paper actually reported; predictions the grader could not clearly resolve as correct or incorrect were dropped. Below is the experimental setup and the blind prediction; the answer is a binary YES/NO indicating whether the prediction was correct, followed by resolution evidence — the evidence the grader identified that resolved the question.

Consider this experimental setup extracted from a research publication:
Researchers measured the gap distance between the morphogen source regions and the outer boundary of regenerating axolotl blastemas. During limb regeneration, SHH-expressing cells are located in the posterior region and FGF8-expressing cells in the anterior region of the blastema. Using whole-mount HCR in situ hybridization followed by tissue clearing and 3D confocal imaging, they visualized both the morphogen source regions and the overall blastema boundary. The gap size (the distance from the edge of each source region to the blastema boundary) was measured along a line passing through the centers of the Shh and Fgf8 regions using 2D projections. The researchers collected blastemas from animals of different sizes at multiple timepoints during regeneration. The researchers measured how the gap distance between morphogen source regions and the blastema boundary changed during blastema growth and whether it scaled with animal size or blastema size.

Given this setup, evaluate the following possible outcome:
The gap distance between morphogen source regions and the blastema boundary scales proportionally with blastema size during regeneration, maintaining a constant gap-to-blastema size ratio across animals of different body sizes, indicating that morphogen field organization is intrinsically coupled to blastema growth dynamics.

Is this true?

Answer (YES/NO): NO